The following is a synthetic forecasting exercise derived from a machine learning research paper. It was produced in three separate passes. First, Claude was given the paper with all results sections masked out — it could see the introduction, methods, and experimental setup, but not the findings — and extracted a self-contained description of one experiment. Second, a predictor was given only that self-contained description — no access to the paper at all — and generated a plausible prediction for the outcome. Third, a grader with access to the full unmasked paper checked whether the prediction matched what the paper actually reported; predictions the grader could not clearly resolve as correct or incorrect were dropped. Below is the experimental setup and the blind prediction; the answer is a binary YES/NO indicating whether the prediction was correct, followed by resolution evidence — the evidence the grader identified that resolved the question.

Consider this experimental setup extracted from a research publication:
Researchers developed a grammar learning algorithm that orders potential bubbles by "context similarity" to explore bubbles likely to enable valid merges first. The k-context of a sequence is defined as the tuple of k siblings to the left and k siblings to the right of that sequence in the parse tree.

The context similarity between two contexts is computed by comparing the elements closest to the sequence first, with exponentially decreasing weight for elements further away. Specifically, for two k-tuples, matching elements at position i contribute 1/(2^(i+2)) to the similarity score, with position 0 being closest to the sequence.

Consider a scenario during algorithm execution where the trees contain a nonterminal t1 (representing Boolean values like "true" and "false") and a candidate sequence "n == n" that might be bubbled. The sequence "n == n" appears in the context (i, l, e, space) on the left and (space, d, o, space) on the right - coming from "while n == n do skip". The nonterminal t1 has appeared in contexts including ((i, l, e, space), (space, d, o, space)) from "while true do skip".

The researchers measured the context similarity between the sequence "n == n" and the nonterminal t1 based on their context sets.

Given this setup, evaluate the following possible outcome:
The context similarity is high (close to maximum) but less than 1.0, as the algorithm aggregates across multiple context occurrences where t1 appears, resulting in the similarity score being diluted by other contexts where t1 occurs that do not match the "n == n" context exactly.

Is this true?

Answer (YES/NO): NO